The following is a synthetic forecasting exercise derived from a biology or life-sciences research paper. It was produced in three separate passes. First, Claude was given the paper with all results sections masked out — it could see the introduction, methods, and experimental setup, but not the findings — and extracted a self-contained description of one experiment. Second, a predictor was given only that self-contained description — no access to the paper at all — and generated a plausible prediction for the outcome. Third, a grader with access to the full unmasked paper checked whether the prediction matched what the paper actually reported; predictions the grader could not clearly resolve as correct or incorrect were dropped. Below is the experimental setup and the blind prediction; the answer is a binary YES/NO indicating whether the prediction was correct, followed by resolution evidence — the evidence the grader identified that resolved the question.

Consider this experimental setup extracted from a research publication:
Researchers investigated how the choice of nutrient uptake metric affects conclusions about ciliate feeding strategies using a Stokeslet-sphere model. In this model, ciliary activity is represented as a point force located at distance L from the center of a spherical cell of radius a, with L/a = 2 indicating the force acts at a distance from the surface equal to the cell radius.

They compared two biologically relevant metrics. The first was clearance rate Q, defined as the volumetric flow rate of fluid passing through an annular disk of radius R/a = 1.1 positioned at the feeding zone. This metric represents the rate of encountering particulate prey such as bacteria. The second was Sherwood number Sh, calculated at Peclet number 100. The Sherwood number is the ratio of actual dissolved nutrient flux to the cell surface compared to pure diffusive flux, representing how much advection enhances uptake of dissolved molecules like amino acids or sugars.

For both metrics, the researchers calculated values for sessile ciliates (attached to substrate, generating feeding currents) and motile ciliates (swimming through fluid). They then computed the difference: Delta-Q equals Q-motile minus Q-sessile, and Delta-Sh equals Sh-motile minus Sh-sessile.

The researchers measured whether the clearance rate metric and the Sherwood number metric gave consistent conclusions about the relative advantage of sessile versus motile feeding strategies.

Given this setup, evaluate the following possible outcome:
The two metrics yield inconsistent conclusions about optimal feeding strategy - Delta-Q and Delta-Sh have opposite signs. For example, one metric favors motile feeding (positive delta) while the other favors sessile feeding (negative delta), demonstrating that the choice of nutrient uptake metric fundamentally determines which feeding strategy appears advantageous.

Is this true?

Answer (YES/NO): YES